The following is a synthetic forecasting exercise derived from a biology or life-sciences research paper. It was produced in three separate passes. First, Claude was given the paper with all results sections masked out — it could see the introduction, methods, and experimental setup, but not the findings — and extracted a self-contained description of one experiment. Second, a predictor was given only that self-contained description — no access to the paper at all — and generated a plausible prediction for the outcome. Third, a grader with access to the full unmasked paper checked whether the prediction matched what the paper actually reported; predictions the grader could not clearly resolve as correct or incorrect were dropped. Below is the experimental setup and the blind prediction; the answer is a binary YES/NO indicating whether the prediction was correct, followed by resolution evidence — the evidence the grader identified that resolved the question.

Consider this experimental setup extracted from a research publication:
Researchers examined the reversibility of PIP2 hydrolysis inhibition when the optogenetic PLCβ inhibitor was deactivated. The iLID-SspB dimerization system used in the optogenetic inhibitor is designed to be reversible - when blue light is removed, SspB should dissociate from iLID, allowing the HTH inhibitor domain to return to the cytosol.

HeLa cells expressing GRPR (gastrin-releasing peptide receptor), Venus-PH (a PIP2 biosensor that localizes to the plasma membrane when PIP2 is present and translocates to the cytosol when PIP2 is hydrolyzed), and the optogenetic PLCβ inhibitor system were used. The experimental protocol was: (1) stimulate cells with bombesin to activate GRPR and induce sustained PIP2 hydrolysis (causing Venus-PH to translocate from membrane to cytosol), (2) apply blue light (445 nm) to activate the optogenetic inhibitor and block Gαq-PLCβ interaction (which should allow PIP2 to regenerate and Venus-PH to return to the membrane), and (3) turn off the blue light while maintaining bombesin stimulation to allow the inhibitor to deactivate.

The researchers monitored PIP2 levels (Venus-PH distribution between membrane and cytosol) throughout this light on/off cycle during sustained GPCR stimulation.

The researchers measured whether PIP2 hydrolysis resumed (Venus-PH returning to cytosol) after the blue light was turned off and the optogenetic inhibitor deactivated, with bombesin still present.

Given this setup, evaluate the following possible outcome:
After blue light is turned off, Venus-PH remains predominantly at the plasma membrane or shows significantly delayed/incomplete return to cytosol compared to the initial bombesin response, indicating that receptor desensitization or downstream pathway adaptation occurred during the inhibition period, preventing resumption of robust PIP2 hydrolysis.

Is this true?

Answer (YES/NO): NO